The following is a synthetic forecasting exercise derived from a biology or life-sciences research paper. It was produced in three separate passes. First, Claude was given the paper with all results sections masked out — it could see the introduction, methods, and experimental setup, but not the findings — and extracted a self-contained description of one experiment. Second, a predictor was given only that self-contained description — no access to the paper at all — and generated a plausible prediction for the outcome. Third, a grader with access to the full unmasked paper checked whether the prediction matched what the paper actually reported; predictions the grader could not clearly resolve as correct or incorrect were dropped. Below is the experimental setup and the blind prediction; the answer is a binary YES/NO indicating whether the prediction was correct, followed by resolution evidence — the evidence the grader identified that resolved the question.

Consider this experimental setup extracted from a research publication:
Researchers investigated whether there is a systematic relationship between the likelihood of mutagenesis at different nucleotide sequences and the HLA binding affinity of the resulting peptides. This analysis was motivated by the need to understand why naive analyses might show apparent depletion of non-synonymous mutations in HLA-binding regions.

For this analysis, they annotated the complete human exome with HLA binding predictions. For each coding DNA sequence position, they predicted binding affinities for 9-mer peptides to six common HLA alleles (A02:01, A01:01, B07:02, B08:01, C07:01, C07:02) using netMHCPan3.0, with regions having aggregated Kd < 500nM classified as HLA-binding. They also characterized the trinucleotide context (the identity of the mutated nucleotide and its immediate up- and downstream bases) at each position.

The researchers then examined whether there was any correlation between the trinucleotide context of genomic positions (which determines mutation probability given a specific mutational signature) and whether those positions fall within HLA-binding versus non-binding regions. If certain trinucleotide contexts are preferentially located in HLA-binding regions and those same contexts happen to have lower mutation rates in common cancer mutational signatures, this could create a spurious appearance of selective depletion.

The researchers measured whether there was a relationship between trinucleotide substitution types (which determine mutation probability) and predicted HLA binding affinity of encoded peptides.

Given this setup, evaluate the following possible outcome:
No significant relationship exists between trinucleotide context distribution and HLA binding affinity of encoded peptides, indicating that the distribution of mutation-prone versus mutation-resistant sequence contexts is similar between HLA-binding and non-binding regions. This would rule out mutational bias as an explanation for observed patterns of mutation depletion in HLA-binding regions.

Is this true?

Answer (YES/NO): NO